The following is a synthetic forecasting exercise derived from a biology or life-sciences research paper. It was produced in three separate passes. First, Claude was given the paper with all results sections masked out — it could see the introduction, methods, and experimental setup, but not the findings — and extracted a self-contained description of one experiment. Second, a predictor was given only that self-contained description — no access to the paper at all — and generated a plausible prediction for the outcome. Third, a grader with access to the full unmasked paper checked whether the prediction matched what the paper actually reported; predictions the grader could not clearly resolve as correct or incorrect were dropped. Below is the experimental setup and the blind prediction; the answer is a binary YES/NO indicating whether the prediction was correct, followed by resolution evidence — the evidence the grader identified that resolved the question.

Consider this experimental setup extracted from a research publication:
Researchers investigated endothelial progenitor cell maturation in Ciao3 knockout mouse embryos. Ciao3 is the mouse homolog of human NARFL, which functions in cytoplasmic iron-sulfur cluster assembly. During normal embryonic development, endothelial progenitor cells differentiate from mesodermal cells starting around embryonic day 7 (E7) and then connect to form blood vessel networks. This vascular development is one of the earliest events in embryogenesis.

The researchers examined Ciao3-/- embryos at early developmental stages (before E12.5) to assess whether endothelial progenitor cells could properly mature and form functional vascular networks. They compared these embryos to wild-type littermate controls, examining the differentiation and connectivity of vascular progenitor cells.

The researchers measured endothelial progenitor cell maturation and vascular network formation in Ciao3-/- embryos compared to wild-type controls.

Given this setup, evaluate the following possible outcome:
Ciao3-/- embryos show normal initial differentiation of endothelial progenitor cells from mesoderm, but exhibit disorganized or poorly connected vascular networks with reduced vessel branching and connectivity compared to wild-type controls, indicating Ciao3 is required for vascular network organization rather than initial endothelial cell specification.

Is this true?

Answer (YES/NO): NO